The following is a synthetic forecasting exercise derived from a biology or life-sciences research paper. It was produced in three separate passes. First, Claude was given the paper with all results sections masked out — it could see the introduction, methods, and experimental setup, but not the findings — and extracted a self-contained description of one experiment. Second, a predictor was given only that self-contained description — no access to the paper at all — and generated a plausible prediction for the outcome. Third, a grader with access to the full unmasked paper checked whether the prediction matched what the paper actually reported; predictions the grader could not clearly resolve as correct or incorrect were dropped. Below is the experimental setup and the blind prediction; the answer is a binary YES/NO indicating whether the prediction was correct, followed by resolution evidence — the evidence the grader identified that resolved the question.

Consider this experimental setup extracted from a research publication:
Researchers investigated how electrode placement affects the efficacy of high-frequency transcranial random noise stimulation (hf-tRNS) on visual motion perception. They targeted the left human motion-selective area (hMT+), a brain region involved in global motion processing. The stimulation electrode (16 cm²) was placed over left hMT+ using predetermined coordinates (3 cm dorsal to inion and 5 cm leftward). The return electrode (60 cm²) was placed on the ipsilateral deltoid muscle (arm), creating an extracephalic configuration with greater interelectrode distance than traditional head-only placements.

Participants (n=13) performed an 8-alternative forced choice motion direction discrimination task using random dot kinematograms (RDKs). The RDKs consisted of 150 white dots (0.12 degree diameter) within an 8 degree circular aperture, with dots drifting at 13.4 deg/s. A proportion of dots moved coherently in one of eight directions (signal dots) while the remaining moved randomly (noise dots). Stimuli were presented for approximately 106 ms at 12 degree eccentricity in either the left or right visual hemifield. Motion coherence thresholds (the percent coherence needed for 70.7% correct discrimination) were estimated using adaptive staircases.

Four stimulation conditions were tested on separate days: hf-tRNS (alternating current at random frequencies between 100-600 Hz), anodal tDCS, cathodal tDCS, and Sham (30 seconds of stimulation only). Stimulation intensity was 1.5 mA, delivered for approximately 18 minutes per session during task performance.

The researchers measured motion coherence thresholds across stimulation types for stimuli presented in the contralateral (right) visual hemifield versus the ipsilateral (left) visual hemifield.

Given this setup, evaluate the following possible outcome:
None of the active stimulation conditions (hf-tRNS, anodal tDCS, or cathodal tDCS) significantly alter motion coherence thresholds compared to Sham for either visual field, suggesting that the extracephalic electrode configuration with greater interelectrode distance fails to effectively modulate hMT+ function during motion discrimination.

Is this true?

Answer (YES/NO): YES